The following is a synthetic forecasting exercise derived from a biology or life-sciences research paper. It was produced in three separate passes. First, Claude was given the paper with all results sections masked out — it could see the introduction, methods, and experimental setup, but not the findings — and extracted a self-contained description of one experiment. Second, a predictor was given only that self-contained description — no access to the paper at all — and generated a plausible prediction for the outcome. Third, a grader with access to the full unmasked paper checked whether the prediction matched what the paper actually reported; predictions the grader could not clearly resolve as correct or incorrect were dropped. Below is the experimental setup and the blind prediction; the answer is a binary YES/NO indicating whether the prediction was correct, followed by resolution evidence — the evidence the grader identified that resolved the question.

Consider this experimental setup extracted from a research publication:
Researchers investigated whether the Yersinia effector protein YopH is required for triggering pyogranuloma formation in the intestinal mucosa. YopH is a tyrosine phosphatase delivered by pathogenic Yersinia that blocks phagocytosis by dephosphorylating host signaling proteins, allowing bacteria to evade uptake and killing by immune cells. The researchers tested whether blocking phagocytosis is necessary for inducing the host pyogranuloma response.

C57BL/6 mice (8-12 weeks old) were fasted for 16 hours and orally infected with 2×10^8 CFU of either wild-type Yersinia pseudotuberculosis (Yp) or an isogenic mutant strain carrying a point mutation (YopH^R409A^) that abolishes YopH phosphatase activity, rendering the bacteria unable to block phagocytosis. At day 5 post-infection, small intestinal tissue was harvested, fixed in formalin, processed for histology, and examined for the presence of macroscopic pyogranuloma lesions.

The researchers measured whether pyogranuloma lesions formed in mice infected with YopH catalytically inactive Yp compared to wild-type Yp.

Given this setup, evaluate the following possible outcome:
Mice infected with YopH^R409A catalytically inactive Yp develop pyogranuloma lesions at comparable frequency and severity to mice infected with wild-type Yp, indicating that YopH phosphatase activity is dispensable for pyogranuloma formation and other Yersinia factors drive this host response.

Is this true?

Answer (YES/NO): YES